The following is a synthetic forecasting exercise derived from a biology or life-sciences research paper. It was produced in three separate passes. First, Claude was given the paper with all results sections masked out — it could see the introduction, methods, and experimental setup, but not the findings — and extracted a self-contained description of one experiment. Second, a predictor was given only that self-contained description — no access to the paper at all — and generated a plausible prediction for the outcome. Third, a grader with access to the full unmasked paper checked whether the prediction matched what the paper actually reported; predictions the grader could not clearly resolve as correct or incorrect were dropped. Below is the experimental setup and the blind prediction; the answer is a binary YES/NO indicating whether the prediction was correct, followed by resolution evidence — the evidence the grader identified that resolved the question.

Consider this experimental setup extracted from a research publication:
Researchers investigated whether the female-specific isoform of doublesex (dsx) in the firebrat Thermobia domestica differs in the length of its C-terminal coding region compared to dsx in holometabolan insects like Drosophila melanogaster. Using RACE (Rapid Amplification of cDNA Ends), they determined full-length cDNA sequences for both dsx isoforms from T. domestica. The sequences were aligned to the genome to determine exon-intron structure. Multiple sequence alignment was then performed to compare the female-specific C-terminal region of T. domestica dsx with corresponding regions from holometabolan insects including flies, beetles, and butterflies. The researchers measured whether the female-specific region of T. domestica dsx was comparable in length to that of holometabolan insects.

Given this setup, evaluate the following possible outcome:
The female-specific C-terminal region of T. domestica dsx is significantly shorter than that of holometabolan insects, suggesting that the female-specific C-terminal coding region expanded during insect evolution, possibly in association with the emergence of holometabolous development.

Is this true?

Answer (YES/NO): NO